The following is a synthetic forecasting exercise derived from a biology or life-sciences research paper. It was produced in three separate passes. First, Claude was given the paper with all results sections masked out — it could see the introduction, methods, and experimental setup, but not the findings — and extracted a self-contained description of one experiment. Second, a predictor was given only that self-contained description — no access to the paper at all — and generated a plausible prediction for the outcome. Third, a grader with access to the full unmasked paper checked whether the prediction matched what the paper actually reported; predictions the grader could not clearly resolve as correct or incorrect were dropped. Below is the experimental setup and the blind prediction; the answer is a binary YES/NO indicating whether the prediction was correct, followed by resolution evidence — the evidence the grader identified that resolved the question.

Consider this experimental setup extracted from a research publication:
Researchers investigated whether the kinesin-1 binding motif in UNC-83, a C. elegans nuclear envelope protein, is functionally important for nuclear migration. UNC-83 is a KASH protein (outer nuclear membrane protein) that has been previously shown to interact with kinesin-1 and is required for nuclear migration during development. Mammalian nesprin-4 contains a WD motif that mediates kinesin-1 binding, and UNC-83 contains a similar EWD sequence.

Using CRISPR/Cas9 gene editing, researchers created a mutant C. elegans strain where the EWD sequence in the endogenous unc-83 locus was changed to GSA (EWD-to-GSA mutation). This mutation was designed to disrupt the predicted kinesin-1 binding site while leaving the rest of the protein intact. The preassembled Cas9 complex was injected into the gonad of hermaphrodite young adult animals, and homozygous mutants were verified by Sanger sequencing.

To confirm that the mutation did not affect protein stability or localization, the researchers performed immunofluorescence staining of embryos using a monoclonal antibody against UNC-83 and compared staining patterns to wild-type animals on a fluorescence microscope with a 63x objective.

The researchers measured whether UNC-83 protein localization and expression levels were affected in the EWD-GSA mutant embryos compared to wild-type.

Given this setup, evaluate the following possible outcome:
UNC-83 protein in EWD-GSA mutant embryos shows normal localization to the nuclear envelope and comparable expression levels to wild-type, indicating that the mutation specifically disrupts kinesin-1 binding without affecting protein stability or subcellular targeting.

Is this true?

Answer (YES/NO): YES